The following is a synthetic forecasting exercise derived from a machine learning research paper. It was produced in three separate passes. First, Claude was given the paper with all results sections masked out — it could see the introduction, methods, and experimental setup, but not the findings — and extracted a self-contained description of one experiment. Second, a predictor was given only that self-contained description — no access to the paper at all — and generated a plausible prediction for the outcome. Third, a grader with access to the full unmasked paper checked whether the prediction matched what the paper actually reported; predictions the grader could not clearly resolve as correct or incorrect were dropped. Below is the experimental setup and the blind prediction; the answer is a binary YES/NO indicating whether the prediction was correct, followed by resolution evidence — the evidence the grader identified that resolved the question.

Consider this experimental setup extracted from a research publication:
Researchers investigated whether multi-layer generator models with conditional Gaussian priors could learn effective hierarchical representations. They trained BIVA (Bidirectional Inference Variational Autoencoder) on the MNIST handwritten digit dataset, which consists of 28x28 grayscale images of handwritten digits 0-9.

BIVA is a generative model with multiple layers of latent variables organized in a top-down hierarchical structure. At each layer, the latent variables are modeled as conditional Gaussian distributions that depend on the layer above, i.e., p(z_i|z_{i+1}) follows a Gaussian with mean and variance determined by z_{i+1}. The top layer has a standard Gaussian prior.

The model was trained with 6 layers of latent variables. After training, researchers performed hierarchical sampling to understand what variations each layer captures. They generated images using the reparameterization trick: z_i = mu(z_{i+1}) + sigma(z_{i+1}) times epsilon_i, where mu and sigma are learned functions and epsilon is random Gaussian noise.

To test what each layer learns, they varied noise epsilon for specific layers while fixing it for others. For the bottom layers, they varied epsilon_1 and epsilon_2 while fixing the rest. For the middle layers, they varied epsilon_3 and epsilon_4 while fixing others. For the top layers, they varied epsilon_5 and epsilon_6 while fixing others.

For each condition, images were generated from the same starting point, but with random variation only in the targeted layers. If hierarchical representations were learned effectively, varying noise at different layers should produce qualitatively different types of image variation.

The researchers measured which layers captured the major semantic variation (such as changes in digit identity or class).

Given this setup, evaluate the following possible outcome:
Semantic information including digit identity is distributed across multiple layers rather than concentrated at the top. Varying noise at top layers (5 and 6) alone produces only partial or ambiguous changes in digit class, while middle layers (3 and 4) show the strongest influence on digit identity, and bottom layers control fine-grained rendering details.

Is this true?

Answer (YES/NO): NO